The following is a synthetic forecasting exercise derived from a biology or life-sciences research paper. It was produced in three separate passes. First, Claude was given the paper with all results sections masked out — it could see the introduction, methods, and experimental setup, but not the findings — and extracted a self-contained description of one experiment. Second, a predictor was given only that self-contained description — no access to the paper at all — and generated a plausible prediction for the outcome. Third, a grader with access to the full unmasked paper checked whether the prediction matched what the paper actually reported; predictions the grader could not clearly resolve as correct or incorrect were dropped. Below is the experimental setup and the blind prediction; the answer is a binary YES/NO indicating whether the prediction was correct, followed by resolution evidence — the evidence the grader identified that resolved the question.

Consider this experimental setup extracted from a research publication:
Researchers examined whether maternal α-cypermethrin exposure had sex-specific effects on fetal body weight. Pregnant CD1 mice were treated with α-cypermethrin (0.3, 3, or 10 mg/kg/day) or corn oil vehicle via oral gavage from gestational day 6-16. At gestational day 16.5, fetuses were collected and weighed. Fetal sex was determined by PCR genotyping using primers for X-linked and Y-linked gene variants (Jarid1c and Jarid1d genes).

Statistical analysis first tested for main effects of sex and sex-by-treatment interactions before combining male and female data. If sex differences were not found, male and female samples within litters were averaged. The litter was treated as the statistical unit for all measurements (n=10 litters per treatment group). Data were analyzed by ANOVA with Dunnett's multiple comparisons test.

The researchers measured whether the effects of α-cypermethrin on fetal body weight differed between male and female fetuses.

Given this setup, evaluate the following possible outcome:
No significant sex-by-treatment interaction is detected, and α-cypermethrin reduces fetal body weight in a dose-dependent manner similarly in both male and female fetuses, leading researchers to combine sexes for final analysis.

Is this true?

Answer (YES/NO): YES